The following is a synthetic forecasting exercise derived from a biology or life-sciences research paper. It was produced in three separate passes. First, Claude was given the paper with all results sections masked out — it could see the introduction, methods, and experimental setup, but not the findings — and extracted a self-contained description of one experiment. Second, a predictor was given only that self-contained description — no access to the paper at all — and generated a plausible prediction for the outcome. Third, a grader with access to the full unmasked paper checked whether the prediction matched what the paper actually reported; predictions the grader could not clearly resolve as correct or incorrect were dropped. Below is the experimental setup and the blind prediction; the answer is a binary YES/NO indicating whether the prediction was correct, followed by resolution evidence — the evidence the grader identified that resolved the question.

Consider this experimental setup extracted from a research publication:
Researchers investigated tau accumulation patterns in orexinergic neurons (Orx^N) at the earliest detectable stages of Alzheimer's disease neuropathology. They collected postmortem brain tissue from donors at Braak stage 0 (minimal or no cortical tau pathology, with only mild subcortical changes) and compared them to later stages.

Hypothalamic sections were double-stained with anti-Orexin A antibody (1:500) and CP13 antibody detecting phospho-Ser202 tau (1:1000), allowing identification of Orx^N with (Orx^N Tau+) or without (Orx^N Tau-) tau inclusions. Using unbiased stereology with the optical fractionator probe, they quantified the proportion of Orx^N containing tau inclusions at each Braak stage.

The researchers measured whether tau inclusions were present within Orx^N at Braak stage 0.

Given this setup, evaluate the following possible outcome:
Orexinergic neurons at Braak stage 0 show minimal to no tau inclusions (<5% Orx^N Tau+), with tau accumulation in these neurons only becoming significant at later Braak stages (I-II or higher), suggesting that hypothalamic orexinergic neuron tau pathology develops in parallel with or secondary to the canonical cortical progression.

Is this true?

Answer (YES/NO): NO